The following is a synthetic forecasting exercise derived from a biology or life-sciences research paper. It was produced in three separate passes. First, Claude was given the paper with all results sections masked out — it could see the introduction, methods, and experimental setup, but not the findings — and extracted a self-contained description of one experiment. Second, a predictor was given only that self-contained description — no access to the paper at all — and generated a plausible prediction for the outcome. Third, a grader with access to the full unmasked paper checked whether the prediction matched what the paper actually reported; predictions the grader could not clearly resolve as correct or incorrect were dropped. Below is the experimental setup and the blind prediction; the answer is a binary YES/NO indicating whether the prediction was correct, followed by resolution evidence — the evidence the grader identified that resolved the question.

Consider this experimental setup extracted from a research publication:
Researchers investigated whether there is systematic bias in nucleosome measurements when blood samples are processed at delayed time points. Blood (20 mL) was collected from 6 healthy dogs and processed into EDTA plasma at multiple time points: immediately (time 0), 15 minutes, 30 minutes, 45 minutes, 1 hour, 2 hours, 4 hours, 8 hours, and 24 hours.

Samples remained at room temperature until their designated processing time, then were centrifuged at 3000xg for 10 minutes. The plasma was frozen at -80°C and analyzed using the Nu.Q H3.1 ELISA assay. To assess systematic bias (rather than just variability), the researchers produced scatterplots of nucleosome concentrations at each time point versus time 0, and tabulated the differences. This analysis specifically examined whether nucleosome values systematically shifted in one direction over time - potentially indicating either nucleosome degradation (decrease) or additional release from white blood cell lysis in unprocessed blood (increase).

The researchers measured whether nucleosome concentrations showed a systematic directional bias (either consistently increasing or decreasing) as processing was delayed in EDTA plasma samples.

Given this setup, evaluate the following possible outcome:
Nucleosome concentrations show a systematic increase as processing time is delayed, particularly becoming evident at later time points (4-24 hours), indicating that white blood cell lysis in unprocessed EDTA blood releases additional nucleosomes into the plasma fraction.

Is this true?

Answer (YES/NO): NO